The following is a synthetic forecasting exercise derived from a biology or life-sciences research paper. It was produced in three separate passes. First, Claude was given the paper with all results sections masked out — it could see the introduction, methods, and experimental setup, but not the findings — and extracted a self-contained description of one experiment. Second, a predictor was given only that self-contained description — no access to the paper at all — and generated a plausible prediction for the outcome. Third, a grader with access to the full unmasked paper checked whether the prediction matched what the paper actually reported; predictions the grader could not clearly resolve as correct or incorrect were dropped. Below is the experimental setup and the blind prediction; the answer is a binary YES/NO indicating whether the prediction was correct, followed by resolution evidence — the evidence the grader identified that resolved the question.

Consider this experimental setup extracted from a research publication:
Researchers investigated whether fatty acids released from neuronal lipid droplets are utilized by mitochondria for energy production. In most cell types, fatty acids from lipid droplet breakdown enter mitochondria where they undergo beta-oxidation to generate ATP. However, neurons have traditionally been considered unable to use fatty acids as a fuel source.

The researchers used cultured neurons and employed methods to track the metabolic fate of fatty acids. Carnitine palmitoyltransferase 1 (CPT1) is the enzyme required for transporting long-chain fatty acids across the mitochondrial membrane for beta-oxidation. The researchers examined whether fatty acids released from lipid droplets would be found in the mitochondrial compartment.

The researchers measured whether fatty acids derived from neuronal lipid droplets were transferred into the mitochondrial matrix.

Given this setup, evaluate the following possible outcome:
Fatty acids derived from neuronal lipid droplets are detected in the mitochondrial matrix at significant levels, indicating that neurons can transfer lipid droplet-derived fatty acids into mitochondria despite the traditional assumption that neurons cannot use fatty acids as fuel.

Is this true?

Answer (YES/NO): YES